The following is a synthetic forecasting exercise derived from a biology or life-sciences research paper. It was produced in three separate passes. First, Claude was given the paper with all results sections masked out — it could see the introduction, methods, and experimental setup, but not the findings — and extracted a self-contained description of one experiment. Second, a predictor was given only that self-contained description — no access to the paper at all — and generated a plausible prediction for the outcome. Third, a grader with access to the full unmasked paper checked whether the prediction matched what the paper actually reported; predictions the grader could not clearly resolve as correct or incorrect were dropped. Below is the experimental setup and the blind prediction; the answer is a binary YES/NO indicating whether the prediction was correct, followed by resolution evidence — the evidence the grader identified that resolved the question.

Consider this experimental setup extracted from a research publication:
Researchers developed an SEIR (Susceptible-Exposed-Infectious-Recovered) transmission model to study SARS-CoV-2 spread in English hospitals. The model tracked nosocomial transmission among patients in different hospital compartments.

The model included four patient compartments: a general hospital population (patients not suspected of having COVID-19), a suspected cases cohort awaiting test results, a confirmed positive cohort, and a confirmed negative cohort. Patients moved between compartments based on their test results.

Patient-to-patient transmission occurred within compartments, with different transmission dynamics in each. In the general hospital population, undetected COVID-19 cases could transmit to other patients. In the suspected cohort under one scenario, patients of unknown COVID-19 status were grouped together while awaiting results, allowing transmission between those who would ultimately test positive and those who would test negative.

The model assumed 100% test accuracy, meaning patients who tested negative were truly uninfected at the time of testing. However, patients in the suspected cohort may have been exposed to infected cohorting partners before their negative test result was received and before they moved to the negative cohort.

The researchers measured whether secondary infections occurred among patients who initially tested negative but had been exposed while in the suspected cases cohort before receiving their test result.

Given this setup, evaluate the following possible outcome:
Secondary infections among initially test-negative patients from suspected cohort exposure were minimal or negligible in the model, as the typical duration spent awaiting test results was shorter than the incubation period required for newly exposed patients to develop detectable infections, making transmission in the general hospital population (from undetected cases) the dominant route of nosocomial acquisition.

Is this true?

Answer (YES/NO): NO